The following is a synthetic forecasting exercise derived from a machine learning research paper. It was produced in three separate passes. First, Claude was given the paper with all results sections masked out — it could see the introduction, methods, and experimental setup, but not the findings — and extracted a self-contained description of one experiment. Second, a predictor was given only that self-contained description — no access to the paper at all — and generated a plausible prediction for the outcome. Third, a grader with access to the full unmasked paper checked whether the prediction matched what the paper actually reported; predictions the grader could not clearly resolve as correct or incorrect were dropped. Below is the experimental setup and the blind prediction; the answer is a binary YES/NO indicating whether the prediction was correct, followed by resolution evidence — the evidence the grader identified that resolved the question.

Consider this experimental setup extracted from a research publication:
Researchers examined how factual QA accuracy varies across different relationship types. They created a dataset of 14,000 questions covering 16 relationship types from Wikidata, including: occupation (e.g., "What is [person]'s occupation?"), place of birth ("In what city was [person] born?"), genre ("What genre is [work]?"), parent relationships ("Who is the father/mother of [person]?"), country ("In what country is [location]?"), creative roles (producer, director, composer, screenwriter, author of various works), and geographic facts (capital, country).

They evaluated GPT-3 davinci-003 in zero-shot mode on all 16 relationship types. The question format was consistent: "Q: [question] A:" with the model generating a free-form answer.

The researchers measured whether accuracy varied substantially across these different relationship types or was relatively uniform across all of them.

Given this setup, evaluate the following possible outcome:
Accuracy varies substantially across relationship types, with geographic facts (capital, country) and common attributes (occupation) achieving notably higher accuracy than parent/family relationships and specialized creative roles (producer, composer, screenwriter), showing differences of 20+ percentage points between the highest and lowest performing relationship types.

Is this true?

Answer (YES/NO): NO